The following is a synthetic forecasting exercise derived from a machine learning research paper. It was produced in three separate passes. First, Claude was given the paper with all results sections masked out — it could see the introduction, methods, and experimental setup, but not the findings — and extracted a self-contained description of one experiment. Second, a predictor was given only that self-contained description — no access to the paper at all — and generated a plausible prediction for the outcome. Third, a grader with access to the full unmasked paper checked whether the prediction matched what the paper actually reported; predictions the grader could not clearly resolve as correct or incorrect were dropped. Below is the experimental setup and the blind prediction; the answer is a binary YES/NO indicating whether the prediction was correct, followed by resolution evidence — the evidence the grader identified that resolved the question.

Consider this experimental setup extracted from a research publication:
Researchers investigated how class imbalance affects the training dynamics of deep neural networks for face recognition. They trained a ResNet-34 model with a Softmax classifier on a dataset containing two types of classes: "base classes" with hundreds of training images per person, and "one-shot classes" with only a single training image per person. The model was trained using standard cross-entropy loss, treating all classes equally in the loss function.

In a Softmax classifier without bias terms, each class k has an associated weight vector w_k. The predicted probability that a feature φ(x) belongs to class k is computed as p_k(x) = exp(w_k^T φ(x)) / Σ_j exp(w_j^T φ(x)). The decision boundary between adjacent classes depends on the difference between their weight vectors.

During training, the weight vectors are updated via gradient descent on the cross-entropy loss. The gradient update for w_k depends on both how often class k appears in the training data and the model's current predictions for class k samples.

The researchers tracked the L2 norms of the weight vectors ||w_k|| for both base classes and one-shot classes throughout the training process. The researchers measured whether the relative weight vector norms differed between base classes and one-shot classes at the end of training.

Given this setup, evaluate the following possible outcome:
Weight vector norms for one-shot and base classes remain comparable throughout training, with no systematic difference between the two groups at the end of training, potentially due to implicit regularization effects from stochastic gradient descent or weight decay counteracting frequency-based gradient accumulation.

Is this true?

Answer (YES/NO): NO